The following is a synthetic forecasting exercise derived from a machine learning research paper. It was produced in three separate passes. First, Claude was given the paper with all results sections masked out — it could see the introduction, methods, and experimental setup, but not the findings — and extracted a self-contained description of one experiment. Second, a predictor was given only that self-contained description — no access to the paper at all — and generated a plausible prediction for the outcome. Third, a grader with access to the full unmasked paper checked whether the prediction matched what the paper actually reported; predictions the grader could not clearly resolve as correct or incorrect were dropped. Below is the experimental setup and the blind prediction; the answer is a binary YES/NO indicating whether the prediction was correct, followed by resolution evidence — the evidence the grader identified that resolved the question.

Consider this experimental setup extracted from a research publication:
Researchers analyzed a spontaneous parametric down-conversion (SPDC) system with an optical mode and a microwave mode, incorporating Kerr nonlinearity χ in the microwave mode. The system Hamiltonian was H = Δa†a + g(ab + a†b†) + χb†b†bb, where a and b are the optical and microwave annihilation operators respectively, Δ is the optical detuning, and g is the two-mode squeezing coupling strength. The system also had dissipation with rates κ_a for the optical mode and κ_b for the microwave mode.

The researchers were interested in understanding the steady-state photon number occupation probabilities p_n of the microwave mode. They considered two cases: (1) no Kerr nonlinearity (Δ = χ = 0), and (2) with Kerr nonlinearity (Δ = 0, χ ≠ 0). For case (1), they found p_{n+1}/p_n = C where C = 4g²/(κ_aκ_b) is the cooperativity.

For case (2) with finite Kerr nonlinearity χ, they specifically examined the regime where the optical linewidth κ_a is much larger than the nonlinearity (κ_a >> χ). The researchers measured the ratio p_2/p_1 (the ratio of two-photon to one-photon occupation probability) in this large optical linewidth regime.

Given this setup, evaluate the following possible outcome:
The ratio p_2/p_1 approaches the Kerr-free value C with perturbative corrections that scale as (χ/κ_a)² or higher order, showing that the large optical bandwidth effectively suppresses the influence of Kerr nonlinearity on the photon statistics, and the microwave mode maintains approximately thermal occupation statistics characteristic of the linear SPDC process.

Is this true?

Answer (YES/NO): YES